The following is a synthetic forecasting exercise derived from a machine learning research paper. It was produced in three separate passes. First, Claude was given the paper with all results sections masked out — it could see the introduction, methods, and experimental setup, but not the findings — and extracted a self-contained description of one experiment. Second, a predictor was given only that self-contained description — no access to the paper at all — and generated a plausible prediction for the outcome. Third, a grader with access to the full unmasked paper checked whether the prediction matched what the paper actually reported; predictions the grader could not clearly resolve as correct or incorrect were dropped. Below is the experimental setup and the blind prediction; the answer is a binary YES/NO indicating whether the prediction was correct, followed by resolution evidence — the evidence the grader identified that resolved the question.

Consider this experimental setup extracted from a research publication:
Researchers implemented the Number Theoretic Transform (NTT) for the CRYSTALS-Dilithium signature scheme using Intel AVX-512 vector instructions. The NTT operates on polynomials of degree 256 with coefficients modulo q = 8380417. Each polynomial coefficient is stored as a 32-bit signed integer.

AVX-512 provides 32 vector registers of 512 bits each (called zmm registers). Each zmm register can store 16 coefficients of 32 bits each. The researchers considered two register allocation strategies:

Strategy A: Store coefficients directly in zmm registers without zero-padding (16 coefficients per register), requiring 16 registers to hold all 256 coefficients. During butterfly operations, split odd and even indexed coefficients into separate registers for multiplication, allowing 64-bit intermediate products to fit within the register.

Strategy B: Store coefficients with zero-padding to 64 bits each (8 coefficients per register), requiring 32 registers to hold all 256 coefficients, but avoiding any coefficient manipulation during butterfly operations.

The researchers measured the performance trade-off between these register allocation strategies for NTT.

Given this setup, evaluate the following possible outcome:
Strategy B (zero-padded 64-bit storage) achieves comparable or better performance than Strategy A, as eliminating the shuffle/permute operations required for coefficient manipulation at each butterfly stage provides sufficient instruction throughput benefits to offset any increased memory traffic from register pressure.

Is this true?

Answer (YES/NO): NO